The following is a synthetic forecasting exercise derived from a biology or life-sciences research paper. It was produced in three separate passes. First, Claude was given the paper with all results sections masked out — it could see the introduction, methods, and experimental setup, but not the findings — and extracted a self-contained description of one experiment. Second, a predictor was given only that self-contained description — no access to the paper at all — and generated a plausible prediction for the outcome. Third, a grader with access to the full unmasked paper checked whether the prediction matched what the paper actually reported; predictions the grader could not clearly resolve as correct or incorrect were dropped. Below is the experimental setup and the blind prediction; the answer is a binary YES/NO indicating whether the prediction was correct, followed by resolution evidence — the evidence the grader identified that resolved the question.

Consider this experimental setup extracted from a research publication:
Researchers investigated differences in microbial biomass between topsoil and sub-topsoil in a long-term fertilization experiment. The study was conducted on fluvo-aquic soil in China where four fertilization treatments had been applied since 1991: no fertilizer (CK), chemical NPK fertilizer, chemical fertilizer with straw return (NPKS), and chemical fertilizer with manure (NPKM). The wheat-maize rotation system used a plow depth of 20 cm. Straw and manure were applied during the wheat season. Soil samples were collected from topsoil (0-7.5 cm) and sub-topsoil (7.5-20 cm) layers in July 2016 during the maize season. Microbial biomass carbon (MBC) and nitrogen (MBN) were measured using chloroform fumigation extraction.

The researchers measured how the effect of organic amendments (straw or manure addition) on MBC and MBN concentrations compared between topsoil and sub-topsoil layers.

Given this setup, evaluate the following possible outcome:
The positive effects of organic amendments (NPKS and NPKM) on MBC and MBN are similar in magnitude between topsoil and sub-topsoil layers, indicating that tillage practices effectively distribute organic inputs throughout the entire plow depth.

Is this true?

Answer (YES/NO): NO